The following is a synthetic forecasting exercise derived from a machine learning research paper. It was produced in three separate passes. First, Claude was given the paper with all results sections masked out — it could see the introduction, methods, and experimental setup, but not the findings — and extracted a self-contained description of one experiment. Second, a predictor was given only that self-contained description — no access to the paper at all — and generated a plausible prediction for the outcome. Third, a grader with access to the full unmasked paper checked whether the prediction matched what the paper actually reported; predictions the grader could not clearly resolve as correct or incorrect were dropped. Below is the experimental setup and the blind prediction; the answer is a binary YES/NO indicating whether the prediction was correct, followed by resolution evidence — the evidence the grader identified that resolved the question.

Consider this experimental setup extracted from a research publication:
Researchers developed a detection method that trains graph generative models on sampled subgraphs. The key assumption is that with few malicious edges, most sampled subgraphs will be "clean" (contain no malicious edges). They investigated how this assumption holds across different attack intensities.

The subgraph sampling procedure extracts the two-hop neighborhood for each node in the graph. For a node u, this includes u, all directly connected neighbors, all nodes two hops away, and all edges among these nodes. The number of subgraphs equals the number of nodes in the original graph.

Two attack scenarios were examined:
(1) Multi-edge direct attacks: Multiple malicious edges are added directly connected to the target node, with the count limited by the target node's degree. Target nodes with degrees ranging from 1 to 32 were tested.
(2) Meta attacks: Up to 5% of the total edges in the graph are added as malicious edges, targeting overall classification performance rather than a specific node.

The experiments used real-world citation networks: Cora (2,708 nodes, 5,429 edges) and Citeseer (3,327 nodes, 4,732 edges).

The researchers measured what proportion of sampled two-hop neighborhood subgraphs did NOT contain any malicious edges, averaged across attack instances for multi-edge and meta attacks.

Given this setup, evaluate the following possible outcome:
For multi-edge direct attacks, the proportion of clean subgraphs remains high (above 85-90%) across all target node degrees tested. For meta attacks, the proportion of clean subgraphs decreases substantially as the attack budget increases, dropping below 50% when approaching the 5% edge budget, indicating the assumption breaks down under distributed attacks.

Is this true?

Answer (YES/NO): NO